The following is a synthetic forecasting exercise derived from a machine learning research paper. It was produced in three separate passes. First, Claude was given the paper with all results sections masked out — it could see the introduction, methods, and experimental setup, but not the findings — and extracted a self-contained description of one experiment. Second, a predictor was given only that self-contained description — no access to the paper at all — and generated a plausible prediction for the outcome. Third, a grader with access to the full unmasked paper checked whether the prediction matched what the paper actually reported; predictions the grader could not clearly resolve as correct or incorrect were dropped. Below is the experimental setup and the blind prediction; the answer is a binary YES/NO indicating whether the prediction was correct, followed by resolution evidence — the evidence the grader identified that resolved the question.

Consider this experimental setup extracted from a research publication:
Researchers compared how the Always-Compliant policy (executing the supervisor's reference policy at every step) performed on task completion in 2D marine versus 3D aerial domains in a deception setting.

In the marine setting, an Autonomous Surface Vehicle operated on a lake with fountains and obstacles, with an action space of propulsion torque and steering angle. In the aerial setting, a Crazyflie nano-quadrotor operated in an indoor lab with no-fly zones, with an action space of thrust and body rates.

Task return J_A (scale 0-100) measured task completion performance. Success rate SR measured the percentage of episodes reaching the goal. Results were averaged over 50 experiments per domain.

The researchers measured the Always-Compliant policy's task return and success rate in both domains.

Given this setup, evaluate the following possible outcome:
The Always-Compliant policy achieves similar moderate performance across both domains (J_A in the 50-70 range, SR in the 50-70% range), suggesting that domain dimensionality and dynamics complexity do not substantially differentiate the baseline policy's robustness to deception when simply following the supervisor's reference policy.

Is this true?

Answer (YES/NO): NO